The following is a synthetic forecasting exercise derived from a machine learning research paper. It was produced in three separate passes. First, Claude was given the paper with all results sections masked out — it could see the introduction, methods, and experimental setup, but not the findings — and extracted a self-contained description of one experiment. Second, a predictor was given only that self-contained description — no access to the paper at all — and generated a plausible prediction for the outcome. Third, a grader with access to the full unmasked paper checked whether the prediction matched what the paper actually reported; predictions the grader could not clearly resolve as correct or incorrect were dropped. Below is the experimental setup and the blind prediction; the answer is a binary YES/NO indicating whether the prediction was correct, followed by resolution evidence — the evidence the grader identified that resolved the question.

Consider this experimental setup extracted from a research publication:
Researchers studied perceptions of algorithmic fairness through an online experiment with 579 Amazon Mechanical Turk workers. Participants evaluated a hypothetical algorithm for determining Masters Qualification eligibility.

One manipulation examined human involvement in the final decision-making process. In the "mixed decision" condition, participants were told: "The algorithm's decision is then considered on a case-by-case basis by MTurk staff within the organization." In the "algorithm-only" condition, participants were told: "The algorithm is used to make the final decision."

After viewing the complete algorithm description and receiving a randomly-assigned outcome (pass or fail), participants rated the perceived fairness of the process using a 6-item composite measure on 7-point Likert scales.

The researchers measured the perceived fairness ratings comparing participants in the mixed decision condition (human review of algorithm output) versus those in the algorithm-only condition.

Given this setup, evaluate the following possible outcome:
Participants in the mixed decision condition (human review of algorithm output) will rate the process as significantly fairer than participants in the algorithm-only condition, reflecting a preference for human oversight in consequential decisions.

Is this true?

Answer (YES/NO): NO